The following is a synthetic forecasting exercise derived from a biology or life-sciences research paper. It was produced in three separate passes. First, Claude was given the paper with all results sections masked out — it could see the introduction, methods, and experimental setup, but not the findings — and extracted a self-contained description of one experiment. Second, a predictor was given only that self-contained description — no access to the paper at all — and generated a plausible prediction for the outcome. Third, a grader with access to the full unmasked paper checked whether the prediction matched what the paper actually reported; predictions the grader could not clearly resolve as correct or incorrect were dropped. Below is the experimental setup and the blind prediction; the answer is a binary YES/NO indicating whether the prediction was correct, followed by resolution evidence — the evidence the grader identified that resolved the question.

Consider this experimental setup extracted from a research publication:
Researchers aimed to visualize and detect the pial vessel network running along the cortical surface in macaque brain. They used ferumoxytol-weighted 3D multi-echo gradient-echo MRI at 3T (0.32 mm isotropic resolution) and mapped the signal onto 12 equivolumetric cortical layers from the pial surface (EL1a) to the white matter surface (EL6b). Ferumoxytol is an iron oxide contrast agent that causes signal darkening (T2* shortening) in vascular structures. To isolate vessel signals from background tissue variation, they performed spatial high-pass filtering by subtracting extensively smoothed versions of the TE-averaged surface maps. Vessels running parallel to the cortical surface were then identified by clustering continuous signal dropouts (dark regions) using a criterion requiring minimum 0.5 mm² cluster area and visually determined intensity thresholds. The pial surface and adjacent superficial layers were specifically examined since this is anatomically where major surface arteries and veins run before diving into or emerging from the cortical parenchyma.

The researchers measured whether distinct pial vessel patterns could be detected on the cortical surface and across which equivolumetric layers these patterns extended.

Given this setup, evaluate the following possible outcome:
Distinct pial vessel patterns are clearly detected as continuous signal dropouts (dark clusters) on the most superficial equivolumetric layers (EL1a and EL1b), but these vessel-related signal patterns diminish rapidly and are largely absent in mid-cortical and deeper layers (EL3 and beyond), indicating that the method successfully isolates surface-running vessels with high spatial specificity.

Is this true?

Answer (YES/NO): NO